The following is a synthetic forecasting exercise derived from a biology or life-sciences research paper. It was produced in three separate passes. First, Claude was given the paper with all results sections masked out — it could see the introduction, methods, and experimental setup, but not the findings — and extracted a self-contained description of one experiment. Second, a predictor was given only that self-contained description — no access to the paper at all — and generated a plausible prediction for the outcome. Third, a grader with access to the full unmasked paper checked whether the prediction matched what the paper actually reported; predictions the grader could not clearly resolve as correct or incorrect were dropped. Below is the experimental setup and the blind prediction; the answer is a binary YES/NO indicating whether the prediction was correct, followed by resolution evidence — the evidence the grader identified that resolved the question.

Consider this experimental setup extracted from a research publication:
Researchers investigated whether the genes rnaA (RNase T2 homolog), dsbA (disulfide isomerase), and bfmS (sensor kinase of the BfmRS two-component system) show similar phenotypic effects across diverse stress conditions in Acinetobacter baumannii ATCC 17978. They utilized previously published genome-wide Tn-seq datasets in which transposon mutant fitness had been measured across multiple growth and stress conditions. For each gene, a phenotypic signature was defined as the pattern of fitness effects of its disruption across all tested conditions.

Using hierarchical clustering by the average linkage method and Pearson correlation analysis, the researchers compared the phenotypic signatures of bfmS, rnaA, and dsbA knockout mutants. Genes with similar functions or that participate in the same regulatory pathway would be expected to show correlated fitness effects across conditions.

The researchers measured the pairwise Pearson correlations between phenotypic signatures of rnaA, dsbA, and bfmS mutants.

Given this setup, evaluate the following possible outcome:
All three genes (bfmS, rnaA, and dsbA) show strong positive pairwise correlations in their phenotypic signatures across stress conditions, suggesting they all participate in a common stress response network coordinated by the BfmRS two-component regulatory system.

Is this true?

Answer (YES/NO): YES